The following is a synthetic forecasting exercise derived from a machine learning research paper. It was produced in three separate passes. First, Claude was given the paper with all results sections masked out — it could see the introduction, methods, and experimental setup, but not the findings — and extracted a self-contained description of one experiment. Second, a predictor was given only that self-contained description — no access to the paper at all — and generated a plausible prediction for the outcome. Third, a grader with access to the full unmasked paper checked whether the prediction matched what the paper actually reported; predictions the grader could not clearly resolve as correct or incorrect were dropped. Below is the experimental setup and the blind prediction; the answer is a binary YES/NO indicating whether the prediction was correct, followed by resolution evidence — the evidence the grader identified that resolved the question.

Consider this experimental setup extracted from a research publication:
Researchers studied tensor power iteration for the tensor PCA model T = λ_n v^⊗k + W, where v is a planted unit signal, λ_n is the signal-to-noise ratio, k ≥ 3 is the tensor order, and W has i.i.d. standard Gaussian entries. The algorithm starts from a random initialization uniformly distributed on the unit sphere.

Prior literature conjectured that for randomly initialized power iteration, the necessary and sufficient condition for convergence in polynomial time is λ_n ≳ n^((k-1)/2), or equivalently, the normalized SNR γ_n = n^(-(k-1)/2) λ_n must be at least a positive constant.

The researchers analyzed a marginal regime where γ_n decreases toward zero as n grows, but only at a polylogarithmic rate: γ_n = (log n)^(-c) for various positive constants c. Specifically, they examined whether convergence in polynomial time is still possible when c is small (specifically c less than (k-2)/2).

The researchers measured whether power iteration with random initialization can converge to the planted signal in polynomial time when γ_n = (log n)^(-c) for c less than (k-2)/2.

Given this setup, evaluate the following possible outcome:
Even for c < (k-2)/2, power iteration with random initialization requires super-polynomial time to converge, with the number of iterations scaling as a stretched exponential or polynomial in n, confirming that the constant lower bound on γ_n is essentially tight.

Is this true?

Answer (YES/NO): NO